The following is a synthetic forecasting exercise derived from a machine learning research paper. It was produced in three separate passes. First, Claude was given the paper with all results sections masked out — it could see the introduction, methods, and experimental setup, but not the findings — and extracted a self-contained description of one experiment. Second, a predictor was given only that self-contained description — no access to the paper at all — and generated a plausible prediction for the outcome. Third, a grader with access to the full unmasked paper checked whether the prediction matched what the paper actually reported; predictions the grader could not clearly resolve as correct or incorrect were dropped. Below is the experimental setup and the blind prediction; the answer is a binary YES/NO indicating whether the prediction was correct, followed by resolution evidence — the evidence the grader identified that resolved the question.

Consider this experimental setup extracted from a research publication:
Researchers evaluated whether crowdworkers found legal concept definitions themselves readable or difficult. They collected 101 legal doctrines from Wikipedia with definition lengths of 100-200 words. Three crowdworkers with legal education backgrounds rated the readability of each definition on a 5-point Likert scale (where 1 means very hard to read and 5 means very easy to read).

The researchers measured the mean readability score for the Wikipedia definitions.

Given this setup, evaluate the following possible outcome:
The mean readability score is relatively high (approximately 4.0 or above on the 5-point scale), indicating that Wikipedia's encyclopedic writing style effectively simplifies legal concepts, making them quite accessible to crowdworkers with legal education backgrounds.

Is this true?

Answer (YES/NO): YES